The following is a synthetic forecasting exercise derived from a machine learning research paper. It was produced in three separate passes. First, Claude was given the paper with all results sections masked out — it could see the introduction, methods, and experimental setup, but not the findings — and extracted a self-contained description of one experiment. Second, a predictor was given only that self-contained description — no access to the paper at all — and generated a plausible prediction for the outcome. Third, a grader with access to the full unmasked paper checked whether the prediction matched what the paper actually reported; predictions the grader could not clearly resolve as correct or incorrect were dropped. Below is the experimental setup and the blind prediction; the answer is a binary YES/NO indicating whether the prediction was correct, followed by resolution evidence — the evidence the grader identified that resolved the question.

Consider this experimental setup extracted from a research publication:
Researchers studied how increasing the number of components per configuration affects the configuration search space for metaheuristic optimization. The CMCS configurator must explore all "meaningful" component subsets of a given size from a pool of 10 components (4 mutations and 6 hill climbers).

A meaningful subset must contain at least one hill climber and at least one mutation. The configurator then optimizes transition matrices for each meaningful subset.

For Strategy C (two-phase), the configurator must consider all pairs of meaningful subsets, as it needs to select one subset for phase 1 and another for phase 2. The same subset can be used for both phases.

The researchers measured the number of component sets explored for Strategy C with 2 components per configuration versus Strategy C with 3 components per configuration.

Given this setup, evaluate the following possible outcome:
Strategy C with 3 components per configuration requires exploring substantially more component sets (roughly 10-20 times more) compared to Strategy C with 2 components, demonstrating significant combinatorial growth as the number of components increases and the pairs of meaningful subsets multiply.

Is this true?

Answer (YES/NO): NO